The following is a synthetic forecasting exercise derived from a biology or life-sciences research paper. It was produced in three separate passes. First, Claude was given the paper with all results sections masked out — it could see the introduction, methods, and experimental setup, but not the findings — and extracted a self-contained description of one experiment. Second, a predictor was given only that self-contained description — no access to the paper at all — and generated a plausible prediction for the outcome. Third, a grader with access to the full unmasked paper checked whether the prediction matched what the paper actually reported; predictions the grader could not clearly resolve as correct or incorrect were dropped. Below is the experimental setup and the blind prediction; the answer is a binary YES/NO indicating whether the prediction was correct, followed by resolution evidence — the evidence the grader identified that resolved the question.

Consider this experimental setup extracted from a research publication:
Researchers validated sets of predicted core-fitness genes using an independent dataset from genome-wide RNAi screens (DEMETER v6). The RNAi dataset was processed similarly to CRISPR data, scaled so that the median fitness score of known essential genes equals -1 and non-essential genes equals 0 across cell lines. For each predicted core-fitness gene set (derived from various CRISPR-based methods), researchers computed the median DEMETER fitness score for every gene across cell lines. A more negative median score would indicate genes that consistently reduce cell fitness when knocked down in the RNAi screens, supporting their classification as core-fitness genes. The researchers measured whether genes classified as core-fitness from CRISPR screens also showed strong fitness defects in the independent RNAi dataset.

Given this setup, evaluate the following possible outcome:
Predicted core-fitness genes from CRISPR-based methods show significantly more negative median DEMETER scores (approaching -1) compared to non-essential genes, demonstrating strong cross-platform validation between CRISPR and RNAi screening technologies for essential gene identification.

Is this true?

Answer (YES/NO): NO